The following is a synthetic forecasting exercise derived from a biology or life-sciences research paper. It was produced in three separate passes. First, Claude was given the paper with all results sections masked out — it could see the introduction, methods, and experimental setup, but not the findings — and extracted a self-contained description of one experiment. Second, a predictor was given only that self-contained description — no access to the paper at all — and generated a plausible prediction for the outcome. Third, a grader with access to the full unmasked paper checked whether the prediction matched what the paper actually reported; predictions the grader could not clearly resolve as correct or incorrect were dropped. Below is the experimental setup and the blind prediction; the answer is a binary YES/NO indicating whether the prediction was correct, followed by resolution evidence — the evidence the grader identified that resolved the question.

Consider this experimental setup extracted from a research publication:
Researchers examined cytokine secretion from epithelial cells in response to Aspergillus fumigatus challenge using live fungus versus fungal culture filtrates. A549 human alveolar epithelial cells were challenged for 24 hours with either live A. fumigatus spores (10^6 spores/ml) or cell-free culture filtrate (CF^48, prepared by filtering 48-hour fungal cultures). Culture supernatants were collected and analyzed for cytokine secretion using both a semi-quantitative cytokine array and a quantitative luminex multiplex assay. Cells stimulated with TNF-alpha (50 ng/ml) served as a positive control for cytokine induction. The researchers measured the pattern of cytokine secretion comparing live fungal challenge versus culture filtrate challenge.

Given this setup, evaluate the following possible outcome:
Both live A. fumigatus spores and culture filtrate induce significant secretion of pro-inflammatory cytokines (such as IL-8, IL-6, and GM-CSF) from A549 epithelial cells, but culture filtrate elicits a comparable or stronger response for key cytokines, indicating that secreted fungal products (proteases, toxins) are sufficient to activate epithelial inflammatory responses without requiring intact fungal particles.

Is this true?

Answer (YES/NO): NO